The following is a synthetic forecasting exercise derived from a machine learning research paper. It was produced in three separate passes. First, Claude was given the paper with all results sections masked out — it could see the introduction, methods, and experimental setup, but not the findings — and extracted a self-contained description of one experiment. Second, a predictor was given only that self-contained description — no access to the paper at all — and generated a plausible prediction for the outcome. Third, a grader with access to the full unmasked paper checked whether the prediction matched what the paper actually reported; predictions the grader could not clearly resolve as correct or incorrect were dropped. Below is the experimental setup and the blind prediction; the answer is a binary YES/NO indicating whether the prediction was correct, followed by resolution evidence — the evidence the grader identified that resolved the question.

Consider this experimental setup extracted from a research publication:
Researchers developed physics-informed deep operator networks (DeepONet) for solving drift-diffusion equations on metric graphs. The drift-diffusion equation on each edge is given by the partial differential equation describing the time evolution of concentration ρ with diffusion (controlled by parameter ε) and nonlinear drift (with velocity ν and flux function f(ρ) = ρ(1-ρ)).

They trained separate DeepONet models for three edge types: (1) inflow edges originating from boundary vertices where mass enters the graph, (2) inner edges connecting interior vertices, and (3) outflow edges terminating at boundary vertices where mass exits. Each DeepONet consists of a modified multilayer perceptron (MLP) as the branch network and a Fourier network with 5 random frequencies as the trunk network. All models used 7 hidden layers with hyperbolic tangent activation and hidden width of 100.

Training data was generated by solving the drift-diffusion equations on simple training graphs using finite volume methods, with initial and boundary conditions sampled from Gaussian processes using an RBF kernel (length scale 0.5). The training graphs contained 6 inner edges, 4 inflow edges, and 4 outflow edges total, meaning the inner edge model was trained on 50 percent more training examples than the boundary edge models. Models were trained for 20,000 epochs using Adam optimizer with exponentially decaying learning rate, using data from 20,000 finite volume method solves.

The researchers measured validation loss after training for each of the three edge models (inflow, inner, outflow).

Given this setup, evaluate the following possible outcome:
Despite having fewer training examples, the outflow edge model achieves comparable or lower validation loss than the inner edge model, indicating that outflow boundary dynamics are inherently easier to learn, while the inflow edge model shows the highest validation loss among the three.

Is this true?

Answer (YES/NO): NO